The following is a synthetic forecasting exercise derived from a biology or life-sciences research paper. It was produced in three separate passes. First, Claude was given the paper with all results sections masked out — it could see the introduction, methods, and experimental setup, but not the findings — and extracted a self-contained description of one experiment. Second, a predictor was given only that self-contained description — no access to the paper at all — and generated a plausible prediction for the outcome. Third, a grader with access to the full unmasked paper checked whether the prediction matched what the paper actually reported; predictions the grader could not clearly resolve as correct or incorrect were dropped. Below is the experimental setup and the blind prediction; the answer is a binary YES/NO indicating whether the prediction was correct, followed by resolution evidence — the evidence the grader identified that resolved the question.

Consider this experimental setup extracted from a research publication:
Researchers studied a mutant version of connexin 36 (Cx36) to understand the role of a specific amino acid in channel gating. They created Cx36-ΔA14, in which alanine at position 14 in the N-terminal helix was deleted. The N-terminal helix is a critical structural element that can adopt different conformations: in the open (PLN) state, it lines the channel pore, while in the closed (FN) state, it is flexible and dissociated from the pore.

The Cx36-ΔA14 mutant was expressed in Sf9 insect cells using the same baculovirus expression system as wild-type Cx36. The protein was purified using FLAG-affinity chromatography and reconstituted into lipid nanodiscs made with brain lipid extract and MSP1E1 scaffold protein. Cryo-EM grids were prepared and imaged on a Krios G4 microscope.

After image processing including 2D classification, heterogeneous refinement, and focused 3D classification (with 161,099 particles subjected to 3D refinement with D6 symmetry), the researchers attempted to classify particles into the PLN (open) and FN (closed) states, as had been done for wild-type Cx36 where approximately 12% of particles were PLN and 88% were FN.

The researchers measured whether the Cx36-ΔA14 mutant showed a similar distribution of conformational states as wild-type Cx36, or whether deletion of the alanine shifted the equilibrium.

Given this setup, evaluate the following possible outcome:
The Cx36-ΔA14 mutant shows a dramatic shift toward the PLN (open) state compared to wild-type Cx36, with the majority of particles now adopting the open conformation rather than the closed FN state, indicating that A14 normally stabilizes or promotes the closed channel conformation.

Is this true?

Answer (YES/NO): NO